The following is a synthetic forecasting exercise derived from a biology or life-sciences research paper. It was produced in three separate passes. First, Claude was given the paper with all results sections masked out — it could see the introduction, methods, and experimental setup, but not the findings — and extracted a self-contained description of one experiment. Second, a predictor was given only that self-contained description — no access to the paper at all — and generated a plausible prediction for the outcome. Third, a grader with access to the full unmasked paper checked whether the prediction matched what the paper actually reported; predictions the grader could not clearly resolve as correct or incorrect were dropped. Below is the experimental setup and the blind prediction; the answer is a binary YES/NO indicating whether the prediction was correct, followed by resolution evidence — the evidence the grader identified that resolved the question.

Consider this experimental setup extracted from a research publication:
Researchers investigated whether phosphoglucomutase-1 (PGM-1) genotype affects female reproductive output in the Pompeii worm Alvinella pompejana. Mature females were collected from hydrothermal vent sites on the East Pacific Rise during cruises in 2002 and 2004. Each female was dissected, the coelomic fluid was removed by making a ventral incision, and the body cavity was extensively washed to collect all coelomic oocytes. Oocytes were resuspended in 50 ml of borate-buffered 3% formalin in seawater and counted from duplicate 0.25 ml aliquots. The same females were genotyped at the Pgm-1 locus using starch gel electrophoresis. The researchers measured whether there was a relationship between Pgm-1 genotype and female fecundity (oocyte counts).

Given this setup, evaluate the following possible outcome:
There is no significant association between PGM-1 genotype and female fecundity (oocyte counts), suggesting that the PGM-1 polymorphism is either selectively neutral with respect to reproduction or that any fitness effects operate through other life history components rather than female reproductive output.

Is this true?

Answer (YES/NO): YES